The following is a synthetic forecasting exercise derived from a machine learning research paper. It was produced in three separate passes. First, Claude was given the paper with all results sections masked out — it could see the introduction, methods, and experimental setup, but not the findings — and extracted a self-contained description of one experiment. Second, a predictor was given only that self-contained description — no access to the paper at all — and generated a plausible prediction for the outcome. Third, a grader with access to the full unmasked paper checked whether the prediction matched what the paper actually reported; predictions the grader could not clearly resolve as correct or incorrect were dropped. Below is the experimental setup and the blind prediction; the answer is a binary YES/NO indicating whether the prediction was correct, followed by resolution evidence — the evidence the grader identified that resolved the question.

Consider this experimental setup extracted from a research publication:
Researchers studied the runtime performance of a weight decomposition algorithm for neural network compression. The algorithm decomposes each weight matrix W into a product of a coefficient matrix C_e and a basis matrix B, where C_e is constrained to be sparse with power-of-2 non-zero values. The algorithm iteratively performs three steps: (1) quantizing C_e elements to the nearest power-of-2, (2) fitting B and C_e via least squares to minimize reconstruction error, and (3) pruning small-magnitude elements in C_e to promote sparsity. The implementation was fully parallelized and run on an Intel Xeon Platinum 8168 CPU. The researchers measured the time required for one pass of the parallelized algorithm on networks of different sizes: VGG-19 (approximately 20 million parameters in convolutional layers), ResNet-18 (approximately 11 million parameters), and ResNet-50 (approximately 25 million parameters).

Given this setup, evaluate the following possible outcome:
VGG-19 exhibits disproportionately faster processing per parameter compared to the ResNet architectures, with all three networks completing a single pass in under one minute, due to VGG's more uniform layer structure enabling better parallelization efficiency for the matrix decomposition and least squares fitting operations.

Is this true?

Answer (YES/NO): NO